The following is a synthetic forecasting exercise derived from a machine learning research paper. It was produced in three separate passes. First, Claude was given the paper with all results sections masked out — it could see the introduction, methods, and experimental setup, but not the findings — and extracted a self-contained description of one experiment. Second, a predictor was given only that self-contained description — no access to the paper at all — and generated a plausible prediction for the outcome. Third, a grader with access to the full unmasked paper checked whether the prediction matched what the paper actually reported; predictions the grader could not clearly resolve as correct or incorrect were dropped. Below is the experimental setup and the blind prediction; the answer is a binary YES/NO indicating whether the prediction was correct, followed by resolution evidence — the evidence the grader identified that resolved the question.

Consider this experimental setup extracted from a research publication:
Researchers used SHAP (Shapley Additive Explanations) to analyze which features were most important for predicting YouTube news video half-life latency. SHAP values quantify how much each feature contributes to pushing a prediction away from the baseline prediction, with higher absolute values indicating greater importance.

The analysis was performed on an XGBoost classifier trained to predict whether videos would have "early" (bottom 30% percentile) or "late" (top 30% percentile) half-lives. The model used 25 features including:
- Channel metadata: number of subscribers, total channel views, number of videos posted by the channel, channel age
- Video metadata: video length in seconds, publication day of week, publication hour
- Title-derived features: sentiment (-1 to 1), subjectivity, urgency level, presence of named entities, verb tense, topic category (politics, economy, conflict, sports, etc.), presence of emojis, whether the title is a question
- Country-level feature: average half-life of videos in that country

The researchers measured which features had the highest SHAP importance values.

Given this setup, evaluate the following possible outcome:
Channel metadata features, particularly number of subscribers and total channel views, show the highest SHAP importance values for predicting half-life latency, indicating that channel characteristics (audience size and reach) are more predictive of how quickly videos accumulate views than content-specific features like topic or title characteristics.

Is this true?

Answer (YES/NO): NO